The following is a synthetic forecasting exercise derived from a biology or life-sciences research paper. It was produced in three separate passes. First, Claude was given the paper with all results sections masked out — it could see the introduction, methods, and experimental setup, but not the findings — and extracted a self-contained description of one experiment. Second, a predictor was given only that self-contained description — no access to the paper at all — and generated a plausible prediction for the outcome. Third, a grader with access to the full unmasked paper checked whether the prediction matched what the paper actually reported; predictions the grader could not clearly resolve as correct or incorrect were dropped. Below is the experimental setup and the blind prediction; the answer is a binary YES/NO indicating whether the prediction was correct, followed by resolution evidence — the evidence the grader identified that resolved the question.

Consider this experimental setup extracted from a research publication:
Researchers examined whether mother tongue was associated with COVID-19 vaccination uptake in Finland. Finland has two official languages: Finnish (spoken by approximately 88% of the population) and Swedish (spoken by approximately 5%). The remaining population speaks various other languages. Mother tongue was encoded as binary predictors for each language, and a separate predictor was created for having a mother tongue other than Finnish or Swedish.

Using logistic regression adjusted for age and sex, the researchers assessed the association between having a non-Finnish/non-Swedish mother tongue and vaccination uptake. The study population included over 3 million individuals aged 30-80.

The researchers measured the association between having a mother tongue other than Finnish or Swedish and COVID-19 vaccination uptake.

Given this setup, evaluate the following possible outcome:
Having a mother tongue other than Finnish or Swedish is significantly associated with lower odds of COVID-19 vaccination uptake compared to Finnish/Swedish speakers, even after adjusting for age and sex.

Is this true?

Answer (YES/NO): YES